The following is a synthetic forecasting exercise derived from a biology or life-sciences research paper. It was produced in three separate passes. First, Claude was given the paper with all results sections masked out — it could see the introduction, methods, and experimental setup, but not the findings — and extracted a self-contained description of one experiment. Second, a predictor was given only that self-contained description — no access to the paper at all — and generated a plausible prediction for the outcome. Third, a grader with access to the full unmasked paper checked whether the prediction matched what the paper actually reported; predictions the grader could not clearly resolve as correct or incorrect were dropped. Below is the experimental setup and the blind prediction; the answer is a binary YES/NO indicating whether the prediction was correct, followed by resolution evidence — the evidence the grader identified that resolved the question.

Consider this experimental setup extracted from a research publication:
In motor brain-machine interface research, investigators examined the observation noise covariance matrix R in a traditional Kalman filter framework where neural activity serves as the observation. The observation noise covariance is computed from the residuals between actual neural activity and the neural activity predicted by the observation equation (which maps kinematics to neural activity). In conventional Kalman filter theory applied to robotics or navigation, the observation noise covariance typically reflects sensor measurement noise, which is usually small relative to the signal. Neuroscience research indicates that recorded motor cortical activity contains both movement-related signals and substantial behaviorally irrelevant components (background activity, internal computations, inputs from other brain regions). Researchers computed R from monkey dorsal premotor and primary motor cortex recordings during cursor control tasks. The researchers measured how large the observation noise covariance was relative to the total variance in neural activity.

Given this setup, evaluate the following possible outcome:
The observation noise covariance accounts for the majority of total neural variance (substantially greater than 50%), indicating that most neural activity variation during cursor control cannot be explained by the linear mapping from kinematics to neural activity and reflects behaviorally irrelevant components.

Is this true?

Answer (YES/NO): YES